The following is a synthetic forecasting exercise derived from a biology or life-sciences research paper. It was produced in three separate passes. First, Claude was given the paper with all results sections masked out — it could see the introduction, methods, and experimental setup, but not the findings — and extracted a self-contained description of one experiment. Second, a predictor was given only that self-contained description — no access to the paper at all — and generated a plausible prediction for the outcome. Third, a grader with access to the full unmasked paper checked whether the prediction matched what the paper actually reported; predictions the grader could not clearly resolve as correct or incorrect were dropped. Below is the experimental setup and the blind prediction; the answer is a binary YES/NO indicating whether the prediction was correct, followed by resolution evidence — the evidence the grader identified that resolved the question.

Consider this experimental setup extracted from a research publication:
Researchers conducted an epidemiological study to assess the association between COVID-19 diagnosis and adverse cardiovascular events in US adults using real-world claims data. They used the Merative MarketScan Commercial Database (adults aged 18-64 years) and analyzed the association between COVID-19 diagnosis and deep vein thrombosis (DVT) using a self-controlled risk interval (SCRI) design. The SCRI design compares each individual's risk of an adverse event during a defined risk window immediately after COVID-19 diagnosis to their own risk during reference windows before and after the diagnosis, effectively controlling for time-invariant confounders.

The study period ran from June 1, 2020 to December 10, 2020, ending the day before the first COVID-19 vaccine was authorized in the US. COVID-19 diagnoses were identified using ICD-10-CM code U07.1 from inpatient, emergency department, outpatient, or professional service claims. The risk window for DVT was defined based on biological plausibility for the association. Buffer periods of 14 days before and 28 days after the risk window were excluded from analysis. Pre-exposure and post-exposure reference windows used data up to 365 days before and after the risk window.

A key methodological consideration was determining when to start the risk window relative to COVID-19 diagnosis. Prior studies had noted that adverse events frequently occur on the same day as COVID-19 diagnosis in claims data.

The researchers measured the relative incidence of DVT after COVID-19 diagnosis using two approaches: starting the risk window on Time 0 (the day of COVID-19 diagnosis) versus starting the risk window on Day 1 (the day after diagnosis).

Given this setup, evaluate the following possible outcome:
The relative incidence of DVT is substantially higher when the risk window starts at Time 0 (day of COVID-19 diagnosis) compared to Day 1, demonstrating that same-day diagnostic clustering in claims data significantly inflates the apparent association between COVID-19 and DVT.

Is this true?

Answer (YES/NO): YES